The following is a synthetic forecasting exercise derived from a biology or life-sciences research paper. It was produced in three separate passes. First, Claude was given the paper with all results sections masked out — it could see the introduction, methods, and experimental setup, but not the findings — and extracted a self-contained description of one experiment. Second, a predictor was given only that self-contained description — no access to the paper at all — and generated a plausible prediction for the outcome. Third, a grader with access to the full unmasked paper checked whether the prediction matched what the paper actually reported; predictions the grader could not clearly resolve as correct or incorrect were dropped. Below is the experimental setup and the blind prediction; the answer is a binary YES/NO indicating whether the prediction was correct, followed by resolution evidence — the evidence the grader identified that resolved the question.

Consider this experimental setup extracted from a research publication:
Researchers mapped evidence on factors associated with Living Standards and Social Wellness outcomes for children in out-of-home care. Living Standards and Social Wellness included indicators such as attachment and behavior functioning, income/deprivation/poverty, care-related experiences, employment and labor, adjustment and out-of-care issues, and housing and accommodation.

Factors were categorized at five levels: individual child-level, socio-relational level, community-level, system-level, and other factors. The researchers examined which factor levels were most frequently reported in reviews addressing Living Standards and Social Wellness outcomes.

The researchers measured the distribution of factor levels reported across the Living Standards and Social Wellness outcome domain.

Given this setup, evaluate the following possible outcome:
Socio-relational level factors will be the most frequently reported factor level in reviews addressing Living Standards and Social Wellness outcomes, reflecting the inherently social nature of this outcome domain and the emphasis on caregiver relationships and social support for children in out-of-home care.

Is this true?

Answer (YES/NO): NO